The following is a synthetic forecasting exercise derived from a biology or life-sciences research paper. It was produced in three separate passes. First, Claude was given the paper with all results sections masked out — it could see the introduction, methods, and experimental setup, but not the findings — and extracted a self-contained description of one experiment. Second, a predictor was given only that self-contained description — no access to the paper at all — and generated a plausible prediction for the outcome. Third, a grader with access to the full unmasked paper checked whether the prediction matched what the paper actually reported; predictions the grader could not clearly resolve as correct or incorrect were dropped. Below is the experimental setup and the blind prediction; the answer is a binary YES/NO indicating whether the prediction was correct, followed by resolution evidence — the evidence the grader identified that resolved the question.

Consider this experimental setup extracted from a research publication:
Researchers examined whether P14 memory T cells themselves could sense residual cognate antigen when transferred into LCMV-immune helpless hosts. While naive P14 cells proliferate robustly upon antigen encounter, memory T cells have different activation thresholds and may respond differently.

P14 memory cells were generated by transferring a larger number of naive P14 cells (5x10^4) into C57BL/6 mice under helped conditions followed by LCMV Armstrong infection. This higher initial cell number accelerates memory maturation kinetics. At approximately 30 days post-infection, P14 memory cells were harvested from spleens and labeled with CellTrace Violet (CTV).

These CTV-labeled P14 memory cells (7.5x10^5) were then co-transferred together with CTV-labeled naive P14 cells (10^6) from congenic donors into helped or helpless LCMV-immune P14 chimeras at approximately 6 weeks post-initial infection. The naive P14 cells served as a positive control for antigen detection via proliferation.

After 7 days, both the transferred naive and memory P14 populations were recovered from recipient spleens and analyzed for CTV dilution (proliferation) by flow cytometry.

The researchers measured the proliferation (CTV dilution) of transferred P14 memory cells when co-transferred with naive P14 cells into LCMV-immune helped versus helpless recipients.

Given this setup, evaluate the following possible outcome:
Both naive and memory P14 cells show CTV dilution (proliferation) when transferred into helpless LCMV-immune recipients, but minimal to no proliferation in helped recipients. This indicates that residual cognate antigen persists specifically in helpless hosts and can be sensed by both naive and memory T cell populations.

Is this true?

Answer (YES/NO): YES